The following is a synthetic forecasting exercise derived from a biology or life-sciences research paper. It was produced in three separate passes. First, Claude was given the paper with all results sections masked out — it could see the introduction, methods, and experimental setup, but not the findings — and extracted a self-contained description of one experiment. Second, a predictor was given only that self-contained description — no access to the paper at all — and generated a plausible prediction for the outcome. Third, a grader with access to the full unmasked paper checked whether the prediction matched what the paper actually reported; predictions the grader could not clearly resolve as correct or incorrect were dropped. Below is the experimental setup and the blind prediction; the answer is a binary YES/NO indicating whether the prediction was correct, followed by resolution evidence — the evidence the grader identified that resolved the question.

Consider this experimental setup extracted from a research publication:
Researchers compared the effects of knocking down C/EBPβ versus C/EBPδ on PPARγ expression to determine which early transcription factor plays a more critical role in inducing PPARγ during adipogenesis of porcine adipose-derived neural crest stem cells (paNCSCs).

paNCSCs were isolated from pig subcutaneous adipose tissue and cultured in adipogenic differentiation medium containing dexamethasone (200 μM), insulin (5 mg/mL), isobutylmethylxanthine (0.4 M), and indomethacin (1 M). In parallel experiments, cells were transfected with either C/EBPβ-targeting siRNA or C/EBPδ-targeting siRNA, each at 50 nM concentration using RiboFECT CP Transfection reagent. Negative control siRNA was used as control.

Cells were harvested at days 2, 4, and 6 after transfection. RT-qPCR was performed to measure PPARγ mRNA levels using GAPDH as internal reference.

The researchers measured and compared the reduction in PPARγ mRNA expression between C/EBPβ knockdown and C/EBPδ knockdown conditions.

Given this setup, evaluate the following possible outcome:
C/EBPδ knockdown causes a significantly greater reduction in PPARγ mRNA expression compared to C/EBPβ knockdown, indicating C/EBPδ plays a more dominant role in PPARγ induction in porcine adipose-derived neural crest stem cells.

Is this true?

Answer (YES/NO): NO